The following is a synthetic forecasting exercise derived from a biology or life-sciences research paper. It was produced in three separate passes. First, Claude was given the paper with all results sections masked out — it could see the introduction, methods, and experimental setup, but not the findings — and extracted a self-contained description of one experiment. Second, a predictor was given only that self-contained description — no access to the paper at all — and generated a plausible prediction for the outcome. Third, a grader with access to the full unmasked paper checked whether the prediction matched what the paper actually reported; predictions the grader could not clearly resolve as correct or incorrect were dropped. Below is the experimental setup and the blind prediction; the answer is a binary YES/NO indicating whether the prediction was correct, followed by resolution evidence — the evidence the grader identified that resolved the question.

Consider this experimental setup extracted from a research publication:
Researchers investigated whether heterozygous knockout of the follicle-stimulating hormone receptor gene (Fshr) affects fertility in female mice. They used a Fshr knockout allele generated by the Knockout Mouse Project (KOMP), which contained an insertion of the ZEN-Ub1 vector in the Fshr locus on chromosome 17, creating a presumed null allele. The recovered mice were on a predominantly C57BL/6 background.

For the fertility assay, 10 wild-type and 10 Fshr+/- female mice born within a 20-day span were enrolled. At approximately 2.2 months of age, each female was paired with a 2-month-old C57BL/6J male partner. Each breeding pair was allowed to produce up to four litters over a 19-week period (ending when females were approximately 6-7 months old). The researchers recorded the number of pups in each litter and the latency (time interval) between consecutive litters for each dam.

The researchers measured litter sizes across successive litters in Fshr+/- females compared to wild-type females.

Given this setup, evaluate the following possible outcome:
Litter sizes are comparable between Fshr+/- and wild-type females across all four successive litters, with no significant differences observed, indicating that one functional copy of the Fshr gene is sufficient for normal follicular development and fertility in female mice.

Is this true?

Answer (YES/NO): YES